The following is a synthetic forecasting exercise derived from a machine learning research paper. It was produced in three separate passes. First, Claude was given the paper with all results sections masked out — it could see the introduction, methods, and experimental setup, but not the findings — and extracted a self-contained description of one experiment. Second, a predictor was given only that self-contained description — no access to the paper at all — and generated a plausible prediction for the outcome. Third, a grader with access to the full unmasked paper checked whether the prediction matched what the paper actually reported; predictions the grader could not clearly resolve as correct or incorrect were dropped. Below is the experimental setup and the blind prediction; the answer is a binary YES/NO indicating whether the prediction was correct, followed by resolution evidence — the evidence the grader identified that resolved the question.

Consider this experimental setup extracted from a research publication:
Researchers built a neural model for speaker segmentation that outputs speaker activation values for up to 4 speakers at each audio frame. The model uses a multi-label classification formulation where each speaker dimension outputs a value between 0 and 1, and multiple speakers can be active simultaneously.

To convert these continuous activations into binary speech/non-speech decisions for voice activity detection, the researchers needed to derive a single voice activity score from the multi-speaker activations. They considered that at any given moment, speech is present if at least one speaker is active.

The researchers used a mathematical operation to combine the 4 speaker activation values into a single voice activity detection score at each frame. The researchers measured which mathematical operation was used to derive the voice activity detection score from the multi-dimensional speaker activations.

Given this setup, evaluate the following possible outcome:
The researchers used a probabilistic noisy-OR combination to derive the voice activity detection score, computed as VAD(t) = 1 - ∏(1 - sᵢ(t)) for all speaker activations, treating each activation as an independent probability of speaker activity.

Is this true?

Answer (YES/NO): NO